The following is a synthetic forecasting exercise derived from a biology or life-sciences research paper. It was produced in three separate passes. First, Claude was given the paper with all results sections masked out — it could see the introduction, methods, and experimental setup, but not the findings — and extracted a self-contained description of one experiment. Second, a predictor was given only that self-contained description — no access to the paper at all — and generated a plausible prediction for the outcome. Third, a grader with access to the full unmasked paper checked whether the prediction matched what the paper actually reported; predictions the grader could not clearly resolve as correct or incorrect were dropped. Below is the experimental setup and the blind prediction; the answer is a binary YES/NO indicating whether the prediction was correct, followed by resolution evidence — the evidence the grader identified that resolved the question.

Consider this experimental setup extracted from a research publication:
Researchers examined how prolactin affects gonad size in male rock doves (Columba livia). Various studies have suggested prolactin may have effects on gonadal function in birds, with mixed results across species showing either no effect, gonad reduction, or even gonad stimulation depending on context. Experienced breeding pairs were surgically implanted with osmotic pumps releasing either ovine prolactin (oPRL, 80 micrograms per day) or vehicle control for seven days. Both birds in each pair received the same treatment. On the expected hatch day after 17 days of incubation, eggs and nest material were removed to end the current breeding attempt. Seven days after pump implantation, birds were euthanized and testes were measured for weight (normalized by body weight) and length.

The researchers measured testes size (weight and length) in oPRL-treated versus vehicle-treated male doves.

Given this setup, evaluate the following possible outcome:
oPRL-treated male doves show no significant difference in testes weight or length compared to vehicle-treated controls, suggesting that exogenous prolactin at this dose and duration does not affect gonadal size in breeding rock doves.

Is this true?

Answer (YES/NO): NO